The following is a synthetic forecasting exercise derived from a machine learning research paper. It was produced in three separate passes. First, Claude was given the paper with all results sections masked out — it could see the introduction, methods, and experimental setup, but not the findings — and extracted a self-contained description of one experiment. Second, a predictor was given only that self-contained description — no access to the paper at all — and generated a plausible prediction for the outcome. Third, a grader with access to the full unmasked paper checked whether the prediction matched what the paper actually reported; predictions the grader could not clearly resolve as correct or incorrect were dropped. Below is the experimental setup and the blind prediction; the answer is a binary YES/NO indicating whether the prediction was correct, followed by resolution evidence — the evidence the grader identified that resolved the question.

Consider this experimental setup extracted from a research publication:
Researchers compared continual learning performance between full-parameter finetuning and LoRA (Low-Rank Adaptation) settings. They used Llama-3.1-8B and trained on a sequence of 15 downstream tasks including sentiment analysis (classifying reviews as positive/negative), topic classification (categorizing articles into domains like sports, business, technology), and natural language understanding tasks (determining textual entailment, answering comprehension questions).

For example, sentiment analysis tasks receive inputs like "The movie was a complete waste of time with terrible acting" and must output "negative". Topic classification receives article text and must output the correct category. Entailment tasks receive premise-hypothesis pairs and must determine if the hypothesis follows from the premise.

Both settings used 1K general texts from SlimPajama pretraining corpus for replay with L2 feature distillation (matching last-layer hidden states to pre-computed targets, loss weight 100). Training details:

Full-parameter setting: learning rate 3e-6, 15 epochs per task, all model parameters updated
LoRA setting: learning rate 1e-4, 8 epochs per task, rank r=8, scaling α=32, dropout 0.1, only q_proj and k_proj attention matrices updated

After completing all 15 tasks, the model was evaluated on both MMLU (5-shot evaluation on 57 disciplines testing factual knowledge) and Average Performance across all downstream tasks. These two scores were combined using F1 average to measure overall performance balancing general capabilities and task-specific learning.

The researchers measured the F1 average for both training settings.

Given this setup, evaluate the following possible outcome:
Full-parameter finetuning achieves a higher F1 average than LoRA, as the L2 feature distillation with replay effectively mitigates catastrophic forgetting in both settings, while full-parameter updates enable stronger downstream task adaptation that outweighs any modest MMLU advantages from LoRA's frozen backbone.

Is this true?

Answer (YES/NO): NO